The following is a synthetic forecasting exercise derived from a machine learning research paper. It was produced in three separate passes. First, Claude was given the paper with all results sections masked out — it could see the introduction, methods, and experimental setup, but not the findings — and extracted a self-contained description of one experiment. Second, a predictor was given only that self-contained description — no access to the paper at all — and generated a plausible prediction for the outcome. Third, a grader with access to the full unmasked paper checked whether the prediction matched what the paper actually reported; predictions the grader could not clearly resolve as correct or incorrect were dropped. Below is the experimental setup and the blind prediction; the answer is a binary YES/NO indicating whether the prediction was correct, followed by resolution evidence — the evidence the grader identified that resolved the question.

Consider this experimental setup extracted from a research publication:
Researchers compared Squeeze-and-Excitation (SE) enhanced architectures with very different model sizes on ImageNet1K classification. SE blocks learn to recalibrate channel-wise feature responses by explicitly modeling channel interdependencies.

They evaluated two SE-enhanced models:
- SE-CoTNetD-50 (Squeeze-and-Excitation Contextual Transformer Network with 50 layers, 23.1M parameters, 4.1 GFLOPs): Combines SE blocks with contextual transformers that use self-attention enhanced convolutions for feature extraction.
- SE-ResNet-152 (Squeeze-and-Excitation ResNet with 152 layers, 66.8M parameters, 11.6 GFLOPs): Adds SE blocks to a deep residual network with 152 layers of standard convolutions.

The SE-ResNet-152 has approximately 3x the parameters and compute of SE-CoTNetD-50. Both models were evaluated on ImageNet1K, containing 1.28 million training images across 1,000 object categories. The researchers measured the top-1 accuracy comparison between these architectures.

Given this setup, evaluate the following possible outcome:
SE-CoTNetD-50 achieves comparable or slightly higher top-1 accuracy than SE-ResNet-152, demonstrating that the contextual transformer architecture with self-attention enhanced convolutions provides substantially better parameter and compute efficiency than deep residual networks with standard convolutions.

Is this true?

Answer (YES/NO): NO